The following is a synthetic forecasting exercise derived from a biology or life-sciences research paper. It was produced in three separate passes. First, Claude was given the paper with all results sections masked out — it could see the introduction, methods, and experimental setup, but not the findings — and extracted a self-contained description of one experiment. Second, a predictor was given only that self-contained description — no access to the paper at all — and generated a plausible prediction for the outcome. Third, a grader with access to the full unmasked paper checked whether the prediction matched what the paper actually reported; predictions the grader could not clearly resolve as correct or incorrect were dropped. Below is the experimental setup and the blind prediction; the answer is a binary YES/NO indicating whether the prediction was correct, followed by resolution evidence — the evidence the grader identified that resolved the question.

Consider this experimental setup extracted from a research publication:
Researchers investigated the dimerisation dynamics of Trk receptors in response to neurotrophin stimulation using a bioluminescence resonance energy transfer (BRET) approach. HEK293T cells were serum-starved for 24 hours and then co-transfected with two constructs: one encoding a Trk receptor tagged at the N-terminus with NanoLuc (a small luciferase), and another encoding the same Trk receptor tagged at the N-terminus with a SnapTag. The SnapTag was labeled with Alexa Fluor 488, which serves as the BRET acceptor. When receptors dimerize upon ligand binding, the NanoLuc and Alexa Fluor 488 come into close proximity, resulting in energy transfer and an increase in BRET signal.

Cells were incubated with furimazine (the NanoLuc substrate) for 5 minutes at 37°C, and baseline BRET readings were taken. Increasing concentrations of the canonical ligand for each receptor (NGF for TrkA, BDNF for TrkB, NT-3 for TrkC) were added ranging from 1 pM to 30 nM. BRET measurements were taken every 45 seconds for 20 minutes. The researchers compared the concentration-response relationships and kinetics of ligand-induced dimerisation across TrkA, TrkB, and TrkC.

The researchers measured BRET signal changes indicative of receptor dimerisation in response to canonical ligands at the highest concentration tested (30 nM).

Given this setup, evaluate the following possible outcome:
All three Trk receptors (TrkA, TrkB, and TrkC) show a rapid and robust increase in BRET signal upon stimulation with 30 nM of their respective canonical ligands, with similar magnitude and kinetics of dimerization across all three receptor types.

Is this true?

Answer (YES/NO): NO